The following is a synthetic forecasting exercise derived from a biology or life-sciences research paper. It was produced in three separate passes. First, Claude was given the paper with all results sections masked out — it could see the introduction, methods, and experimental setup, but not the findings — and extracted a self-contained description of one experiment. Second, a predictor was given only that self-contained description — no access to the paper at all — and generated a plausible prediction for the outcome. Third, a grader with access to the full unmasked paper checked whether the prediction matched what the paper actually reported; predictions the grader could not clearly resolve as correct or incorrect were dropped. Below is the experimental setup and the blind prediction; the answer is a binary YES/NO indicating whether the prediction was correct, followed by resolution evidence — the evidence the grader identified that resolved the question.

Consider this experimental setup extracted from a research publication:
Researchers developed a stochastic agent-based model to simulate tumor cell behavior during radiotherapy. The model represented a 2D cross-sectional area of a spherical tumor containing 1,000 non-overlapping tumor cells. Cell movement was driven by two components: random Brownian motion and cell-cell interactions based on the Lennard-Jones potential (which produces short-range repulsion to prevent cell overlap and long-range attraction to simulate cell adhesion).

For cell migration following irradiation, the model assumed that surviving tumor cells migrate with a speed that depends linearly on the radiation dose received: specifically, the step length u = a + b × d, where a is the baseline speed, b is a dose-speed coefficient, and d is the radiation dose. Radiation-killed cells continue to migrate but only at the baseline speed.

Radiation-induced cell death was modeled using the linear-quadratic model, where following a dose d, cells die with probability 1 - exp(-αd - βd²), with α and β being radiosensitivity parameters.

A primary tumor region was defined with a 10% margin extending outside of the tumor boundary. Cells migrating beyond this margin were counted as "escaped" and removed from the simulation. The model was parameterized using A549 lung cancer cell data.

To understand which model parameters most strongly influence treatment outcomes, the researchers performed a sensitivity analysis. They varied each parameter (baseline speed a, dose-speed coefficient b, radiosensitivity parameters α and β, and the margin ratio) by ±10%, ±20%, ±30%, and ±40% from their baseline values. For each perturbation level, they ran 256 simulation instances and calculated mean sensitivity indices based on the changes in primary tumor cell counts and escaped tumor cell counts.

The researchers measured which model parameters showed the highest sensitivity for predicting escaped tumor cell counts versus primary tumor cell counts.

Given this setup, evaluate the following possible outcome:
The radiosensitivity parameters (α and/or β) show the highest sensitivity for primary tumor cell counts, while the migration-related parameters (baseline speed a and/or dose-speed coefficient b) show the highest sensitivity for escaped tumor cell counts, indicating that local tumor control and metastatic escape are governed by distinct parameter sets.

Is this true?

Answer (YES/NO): YES